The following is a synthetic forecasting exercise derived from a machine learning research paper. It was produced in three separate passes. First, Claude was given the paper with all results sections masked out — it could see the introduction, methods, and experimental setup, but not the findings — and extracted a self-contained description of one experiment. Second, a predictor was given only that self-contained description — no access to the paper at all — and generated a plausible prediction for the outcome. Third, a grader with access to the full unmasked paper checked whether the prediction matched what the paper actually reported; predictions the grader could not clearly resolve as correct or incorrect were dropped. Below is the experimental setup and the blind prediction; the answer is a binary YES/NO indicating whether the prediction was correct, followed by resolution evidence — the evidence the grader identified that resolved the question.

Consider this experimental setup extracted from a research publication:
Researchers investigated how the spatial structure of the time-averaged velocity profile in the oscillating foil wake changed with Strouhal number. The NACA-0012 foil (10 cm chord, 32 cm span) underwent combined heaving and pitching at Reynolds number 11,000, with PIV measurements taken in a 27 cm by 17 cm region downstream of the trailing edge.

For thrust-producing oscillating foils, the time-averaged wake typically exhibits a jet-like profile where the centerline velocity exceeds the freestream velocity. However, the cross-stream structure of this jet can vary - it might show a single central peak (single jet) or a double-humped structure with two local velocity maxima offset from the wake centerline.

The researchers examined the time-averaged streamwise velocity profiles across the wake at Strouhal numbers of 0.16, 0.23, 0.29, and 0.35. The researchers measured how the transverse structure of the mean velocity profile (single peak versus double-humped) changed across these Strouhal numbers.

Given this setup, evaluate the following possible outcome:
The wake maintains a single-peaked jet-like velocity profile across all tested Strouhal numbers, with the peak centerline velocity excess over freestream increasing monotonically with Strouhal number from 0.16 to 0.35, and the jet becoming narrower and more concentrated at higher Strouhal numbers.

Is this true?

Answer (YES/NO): NO